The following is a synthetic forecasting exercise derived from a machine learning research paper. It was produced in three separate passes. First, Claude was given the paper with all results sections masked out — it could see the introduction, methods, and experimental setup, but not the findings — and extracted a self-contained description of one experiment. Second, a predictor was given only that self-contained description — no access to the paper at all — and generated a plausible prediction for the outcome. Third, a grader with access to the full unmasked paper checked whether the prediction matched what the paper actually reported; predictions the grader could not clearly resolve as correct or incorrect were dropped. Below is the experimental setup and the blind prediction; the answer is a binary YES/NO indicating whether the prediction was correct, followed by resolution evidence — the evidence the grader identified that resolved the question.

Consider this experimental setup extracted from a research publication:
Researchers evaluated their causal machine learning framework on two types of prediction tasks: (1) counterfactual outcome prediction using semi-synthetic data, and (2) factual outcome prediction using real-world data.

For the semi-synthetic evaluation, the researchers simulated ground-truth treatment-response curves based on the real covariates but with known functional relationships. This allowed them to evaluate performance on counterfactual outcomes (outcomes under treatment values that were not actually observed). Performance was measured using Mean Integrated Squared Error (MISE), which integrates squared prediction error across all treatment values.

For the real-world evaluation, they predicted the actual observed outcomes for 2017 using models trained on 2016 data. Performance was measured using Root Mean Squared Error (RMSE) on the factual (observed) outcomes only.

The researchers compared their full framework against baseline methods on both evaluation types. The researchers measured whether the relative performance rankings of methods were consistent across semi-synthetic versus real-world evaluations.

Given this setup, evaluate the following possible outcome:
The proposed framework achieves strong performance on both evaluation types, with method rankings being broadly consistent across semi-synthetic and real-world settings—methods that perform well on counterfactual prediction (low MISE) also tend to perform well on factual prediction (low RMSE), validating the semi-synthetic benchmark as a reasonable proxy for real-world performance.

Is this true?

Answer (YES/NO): YES